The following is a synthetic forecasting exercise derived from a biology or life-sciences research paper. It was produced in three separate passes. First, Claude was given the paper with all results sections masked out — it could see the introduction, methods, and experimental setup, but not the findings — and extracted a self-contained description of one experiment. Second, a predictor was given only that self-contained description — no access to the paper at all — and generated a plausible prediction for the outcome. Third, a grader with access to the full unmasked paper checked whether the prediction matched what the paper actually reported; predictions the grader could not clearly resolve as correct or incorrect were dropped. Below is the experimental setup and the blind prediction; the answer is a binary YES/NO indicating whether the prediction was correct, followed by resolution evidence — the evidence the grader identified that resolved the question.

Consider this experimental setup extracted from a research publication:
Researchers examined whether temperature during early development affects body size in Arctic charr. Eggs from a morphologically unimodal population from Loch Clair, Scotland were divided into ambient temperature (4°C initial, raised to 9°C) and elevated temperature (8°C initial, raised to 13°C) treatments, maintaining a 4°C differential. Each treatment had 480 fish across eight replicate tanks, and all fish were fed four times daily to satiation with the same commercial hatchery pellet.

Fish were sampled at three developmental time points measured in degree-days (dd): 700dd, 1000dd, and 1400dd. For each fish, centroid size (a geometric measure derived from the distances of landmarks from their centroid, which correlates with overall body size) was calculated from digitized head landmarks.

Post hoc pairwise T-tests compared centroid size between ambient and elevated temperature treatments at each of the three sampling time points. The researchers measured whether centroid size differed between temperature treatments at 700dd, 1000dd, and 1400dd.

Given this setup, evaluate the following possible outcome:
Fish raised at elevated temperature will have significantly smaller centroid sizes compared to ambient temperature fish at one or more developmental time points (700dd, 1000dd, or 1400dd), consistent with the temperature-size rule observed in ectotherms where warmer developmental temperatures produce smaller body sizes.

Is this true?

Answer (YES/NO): YES